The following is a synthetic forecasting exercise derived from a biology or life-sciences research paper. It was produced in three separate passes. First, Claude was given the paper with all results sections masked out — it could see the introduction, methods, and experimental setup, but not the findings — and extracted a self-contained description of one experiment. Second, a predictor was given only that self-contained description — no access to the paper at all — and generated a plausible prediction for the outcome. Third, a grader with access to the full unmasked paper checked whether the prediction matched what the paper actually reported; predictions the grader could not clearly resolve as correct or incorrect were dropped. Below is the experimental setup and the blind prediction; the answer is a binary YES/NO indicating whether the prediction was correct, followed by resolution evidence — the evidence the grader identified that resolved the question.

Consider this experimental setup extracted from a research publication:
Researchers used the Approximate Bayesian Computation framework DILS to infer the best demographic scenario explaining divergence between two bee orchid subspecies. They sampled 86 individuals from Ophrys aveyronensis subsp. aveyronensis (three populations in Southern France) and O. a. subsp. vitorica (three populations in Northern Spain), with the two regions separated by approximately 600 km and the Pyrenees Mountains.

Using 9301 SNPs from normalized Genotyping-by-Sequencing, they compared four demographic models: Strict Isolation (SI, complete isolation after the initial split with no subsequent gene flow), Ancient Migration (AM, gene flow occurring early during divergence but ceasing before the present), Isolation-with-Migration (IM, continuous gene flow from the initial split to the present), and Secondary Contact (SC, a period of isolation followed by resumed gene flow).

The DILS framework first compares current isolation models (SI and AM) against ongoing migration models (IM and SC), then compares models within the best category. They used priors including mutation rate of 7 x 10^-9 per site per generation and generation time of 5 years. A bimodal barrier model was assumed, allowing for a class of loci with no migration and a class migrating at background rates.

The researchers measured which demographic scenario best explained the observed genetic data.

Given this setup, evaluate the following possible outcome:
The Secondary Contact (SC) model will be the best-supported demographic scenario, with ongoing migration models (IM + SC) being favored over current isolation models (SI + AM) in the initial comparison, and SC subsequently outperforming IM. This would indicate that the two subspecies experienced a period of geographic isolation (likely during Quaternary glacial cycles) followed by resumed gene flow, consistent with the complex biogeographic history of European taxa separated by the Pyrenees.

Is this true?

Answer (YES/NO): NO